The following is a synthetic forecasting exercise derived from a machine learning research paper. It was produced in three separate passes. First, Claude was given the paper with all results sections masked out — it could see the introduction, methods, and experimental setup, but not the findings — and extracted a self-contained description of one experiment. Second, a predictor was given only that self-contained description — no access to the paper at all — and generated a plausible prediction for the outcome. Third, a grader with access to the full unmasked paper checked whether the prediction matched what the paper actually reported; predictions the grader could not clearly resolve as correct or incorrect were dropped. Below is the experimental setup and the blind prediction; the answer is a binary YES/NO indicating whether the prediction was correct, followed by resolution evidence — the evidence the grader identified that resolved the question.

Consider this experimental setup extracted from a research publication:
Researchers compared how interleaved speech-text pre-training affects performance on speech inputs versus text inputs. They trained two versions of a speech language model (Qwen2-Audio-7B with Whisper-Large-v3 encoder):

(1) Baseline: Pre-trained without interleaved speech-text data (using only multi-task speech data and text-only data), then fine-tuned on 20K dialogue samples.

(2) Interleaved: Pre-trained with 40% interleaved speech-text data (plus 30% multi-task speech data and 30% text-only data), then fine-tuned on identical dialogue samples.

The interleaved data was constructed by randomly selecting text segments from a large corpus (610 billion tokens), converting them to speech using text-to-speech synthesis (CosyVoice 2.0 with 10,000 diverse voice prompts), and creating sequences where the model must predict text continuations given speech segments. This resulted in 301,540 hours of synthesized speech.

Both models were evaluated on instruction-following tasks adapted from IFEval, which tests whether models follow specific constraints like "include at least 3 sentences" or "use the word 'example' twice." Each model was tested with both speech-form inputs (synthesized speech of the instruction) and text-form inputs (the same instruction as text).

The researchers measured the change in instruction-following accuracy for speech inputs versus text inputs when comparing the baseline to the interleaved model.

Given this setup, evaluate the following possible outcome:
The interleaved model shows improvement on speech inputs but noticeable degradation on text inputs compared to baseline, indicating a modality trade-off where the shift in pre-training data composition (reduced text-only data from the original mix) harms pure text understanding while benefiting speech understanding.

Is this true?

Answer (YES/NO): NO